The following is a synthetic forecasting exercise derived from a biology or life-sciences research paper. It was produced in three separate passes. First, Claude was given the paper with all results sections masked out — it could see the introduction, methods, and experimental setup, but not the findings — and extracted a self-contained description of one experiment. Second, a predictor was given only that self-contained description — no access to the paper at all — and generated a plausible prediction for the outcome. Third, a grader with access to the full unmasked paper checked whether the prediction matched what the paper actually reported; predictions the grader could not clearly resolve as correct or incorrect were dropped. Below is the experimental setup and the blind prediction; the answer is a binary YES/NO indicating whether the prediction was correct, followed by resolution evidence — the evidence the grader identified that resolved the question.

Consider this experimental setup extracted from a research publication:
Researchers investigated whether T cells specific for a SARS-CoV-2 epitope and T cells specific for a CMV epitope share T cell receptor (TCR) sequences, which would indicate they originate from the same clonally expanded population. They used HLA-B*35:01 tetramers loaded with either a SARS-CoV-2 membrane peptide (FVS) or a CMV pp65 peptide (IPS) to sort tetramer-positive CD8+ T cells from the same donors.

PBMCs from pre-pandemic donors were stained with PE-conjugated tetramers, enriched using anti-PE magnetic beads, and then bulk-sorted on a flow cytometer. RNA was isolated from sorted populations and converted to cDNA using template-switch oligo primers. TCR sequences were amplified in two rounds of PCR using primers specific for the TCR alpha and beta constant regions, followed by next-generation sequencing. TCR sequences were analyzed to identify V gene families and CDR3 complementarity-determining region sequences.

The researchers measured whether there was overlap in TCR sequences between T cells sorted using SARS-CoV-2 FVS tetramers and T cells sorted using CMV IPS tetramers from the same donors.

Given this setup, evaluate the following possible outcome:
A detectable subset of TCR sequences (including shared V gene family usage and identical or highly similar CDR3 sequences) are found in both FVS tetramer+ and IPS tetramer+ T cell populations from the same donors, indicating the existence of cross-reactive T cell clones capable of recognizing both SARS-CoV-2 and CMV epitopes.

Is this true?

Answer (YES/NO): YES